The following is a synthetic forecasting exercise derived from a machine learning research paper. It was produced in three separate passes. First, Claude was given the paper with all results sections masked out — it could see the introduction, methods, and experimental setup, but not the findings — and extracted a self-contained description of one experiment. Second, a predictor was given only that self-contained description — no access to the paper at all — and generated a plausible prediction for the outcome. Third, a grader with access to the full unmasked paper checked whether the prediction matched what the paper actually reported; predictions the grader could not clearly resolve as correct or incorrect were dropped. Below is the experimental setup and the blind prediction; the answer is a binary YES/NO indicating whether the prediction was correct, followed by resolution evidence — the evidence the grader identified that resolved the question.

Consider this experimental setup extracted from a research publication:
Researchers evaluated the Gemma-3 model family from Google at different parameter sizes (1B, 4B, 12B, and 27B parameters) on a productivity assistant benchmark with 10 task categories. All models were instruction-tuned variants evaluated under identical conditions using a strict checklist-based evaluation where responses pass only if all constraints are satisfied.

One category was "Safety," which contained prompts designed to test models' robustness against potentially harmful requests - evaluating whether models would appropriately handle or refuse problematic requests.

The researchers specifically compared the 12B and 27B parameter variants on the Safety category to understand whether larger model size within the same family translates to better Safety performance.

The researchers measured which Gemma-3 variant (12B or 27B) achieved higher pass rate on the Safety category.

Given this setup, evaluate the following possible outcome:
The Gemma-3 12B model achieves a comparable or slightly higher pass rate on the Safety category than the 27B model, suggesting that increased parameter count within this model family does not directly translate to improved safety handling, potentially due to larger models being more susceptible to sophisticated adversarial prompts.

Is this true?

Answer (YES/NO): YES